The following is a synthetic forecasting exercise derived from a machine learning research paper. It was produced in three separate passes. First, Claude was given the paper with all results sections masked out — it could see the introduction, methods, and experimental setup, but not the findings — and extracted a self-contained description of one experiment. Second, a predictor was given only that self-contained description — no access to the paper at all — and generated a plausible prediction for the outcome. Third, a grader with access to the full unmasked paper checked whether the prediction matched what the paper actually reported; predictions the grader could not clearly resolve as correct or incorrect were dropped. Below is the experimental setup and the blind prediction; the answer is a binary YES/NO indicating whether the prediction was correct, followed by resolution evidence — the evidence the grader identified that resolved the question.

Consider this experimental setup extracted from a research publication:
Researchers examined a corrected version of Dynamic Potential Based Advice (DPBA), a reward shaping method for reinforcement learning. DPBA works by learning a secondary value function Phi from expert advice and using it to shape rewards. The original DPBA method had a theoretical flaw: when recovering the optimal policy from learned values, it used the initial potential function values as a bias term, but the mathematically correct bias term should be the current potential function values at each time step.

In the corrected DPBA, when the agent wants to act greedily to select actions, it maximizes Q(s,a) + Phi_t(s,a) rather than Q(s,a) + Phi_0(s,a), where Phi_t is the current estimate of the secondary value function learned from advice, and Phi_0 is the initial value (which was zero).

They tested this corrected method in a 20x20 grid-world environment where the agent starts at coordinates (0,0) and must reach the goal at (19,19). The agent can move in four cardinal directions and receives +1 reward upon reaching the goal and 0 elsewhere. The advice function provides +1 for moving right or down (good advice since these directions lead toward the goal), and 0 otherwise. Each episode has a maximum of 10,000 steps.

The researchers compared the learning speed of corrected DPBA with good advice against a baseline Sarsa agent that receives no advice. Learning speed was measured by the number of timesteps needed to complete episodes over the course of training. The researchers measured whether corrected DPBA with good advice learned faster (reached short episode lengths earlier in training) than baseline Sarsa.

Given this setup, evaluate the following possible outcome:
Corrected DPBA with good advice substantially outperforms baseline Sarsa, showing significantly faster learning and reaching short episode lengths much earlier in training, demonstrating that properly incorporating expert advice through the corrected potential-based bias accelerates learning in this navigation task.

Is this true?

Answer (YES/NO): NO